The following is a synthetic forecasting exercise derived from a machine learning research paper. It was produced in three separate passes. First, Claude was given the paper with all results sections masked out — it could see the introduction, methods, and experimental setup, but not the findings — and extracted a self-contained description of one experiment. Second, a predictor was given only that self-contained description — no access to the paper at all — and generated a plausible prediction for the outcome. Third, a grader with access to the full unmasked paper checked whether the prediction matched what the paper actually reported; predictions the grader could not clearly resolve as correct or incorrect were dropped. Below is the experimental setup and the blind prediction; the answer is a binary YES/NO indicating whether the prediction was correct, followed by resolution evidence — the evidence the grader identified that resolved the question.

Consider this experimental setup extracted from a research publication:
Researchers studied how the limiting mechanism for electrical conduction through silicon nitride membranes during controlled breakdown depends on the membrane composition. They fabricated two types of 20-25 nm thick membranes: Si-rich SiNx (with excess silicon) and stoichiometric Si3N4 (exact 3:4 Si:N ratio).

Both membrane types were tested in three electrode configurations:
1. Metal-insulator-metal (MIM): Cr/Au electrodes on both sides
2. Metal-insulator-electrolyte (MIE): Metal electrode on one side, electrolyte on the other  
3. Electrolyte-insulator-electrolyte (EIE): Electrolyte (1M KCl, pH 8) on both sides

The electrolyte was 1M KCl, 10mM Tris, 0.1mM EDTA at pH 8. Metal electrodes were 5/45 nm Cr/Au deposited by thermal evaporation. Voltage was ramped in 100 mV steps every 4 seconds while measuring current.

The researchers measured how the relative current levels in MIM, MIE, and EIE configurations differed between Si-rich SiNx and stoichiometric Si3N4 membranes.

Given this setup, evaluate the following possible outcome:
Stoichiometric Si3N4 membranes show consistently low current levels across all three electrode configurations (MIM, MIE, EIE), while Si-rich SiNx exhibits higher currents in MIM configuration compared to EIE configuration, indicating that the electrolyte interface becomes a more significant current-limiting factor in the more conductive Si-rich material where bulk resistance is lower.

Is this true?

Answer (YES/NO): YES